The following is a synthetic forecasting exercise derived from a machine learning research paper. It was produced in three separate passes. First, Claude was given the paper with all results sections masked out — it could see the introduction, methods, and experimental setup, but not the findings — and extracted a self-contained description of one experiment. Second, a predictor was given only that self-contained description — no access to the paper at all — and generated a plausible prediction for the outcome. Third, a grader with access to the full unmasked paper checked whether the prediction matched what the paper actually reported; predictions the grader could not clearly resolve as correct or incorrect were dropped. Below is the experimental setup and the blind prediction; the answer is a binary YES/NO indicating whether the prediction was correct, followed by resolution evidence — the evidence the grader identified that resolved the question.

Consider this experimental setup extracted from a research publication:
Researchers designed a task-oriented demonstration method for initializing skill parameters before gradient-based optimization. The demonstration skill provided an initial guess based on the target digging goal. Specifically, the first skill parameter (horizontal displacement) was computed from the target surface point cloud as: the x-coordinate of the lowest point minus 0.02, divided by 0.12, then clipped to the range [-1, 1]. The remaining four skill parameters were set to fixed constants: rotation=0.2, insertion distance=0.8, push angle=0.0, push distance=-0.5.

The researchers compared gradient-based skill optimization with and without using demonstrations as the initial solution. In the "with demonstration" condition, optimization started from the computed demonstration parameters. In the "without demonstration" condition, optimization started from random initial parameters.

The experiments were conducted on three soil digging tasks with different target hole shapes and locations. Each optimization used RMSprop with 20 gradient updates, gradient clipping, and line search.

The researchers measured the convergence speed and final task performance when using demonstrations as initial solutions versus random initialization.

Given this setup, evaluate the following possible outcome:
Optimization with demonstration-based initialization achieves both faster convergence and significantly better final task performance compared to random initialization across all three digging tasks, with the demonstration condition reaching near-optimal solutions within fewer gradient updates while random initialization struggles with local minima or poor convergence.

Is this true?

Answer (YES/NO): NO